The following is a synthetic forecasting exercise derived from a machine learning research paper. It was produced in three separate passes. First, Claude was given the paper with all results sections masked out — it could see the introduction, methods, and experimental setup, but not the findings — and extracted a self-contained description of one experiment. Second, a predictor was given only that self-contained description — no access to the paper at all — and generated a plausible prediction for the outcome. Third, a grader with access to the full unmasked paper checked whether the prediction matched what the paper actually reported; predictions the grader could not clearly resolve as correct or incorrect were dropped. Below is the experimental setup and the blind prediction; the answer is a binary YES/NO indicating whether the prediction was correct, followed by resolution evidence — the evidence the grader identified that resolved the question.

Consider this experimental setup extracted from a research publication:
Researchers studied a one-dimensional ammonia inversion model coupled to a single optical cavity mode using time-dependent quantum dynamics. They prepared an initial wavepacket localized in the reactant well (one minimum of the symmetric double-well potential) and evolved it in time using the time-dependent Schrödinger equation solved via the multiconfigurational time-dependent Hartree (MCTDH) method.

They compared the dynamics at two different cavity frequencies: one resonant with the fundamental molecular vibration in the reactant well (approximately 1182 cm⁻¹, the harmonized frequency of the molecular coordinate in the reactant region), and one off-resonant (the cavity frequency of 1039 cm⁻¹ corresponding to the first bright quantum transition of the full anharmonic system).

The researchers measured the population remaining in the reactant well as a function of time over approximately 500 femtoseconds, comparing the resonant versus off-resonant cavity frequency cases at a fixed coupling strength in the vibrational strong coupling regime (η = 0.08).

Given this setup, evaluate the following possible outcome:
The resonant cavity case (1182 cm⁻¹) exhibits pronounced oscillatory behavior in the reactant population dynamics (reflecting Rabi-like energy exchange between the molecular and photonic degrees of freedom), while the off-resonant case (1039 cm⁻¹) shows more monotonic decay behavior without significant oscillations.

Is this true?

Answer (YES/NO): NO